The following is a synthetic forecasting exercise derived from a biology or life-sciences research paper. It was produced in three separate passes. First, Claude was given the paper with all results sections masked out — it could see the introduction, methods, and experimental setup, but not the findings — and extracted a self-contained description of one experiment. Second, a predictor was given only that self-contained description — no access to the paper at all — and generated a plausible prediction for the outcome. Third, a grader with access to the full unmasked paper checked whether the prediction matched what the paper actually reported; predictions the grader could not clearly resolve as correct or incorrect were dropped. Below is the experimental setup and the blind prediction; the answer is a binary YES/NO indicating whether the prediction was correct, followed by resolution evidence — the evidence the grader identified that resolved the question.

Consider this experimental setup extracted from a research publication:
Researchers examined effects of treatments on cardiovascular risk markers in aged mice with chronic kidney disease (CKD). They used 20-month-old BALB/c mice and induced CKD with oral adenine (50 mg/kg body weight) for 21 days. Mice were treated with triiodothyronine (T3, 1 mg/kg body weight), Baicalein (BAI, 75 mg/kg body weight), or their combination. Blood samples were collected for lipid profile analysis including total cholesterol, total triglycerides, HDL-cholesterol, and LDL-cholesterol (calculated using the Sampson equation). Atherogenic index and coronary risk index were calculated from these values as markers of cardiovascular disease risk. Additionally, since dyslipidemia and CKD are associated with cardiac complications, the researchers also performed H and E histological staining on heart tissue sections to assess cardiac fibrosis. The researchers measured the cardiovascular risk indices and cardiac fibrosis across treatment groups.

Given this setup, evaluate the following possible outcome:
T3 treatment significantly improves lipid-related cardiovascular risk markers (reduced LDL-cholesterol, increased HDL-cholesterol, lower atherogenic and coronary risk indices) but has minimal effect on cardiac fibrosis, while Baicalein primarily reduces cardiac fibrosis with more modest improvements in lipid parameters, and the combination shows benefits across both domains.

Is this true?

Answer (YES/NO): NO